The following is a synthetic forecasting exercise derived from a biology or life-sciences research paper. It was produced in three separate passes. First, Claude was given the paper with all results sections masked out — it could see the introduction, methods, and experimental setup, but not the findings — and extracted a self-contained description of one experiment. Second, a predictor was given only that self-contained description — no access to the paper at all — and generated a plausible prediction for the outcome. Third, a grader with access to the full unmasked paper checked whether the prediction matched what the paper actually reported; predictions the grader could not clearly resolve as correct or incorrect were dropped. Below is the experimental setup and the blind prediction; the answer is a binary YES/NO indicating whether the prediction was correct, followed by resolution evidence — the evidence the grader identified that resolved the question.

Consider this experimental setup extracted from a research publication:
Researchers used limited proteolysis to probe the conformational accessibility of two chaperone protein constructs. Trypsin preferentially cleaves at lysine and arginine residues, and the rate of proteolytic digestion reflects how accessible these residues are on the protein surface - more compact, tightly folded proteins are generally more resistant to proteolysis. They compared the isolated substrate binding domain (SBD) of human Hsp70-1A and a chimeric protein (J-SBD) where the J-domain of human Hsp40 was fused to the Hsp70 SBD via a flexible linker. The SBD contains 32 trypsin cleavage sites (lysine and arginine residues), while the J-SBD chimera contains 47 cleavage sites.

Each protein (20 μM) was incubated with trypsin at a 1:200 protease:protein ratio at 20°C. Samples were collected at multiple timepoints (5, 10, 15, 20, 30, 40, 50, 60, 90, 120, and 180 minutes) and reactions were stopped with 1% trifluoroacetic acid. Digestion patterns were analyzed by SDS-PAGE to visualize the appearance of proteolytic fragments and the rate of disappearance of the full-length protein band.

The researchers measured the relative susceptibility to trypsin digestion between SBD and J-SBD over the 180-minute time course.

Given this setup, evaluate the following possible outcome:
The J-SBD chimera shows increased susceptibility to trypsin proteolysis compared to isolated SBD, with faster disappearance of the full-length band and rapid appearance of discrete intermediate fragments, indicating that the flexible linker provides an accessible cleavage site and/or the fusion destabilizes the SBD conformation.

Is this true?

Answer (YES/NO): YES